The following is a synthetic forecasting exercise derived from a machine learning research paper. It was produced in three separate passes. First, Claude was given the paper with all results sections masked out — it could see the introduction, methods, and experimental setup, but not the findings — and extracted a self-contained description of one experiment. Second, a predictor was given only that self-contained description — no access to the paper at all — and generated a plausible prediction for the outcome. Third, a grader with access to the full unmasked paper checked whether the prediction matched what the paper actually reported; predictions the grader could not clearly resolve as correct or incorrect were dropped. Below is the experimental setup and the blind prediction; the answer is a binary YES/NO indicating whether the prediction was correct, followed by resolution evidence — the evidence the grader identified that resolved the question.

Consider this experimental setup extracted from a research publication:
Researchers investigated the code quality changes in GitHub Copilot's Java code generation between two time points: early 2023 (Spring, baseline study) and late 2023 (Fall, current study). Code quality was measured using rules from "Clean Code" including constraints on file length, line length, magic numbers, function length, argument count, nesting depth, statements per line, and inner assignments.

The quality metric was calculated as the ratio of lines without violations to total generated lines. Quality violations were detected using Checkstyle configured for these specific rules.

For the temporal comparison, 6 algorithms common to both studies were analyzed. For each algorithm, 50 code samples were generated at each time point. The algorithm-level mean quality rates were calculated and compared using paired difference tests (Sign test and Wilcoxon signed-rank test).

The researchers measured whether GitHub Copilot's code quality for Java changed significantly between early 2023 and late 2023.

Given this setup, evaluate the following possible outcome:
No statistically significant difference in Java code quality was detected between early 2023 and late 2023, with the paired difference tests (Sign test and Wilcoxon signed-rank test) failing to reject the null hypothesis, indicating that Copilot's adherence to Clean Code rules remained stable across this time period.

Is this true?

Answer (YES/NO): NO